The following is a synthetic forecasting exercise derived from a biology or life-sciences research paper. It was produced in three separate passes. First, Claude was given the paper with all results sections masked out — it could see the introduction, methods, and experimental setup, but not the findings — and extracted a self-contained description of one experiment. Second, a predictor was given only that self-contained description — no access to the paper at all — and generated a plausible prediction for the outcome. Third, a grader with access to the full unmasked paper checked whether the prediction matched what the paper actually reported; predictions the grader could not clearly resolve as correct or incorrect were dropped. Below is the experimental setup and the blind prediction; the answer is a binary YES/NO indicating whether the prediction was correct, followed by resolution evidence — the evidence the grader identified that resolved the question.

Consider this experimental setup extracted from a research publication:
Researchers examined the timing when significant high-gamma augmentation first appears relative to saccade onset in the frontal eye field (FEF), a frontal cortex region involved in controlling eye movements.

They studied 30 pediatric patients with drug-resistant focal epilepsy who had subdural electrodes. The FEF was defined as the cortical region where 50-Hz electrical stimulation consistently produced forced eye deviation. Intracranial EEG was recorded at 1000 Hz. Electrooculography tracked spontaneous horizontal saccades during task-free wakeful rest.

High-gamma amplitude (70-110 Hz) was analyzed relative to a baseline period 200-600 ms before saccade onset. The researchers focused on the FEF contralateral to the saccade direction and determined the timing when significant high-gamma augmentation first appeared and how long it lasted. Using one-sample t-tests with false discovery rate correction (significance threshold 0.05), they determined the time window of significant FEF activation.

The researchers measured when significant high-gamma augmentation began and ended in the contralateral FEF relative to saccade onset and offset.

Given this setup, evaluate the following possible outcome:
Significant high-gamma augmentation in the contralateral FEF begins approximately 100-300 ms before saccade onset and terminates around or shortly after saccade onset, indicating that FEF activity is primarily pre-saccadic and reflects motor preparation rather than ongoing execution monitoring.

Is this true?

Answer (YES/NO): NO